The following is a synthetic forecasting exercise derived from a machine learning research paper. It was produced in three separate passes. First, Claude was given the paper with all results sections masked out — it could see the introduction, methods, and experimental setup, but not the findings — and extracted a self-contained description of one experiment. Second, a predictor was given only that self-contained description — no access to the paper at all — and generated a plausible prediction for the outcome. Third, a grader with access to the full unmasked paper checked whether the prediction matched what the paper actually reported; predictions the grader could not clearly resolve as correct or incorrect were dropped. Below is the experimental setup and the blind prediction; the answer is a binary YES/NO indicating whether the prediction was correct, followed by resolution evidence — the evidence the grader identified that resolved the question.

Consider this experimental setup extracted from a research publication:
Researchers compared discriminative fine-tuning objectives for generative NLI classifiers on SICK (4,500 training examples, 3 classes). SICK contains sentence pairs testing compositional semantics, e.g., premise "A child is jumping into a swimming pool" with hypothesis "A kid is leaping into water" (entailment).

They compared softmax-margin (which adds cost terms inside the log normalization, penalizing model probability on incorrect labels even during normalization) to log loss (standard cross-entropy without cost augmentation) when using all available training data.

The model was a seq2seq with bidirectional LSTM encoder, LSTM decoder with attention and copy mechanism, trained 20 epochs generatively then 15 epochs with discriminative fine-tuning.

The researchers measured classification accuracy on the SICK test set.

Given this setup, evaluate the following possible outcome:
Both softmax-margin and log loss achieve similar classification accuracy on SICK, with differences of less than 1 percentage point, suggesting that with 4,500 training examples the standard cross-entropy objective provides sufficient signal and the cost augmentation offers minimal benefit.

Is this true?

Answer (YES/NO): YES